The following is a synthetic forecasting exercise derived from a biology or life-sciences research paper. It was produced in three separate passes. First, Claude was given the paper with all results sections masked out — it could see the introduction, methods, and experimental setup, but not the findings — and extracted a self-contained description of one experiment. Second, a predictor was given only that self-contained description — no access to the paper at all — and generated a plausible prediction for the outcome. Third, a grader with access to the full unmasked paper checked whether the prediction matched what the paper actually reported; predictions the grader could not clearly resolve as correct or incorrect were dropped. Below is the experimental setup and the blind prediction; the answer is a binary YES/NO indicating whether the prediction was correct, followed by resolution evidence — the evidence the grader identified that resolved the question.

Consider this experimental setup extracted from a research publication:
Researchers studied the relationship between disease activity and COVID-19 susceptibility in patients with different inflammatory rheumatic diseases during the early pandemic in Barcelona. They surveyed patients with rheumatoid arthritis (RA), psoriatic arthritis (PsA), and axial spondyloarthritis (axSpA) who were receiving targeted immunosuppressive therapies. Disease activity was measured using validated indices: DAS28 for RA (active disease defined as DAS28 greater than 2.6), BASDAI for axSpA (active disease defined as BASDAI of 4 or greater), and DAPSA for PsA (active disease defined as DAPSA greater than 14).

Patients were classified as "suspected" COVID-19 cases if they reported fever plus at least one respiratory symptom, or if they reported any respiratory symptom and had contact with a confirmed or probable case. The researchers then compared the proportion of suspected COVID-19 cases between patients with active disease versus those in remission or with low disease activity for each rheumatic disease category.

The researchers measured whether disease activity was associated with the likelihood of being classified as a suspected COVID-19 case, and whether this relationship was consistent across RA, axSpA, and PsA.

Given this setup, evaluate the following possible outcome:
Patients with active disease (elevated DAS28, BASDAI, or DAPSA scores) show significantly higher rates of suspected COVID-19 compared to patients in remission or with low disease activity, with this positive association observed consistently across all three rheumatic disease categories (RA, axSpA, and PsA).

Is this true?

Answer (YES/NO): NO